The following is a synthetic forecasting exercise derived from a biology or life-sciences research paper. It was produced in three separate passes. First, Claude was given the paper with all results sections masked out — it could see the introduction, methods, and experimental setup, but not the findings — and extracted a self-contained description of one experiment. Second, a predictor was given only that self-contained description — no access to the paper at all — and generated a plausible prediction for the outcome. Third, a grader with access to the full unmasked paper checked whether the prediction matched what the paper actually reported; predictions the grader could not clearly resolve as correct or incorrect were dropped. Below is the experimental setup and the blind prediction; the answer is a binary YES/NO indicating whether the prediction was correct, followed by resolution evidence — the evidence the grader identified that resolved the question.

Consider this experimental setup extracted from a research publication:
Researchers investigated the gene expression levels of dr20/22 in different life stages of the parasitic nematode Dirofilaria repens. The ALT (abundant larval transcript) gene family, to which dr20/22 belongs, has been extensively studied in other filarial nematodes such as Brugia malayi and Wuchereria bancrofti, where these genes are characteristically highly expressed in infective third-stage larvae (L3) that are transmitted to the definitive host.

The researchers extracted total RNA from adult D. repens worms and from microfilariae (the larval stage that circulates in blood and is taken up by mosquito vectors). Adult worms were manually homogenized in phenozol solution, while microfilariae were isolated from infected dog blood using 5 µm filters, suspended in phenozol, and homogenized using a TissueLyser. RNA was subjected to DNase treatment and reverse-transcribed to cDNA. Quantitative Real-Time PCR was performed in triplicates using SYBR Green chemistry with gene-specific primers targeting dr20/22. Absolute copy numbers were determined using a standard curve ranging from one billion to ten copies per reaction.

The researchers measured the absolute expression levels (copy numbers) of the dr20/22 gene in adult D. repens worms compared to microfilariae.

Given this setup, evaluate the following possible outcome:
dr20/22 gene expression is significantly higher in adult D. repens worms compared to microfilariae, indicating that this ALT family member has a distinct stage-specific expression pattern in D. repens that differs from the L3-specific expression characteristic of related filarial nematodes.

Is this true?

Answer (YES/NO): YES